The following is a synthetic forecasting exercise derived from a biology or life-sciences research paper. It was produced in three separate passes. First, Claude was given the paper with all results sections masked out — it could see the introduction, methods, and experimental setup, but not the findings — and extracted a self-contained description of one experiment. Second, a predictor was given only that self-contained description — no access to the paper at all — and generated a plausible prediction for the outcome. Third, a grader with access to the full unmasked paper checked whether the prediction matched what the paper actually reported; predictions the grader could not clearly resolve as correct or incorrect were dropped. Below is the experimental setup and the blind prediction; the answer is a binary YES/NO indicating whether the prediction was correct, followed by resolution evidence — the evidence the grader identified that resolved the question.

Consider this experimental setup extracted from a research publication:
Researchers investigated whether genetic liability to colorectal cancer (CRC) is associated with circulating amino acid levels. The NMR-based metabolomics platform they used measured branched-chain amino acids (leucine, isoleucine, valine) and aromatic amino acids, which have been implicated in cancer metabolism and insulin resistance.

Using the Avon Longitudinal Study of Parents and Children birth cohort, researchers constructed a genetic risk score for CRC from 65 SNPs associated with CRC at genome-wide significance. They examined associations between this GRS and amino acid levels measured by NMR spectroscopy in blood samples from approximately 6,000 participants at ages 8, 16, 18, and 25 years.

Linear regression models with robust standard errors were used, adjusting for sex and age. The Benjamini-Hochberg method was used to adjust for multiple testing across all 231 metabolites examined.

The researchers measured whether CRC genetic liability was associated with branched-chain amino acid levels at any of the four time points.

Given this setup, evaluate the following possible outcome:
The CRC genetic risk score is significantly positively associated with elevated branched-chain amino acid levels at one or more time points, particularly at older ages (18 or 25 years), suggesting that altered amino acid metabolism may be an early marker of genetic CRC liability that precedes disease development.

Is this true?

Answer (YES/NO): NO